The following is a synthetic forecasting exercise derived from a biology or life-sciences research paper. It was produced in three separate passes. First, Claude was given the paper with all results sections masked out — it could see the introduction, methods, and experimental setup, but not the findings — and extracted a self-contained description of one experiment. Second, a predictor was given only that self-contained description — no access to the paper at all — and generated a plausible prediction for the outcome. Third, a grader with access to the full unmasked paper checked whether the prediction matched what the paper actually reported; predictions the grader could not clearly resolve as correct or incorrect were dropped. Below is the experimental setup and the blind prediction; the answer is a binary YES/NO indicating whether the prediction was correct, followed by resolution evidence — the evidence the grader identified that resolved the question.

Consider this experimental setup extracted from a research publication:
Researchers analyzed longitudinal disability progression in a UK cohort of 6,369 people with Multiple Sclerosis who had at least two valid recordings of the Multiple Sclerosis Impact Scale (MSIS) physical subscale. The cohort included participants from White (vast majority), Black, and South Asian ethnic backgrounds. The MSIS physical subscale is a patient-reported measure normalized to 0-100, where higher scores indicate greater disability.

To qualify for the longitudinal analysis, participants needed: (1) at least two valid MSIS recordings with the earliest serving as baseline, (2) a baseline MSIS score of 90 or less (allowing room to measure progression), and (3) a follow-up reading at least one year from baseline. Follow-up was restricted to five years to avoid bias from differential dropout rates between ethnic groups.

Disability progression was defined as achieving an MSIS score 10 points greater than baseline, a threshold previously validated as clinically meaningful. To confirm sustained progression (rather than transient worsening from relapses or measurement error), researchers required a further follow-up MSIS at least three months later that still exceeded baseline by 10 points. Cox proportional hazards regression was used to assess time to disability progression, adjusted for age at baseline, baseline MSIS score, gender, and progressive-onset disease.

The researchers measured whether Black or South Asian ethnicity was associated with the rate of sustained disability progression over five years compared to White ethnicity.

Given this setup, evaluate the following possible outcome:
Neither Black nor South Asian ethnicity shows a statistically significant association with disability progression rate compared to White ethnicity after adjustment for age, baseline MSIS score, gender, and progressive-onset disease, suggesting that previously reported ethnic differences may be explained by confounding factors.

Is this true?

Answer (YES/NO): YES